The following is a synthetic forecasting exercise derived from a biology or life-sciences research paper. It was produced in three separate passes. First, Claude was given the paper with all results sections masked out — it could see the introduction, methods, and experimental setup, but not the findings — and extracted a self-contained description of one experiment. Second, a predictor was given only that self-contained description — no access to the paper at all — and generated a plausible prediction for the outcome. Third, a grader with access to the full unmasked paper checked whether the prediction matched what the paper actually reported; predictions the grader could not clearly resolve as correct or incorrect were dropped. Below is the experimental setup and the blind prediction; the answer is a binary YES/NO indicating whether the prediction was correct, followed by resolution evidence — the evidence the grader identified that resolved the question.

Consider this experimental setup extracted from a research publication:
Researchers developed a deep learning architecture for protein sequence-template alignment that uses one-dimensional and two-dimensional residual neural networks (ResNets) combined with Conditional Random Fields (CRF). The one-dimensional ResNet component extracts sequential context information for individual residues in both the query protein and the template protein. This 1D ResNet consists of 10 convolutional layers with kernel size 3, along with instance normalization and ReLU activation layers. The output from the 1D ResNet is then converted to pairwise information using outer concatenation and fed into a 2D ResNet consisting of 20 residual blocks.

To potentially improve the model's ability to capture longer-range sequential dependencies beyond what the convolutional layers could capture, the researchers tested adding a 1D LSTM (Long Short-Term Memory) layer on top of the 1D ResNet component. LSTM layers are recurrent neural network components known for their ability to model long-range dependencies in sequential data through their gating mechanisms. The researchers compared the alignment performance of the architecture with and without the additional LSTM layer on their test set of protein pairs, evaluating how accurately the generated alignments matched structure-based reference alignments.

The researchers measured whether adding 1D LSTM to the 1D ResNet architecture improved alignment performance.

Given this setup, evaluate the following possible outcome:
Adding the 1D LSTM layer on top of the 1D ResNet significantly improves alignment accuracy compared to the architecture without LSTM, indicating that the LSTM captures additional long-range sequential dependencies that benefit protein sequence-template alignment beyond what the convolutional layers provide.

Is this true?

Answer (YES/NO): NO